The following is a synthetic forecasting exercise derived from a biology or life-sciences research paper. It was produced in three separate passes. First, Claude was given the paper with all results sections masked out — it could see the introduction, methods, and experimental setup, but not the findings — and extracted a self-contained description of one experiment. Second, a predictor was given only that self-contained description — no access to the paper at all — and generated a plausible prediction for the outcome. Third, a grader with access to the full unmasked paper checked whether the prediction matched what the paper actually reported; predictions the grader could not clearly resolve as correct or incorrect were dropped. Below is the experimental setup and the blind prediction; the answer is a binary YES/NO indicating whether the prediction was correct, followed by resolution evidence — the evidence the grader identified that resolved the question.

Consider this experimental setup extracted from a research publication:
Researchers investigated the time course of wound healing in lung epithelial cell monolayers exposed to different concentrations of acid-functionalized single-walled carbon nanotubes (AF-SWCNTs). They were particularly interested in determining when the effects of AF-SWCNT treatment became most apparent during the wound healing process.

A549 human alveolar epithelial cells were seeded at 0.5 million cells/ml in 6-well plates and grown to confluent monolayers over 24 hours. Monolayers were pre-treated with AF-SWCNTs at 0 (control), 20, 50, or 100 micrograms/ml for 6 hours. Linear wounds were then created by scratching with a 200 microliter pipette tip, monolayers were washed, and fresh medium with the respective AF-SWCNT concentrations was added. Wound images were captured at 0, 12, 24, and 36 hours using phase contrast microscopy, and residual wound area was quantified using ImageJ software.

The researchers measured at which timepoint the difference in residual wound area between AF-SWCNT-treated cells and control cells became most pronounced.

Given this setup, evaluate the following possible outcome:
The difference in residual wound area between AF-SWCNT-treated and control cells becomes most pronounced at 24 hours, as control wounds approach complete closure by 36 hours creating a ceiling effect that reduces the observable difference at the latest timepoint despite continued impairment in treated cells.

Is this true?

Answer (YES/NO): NO